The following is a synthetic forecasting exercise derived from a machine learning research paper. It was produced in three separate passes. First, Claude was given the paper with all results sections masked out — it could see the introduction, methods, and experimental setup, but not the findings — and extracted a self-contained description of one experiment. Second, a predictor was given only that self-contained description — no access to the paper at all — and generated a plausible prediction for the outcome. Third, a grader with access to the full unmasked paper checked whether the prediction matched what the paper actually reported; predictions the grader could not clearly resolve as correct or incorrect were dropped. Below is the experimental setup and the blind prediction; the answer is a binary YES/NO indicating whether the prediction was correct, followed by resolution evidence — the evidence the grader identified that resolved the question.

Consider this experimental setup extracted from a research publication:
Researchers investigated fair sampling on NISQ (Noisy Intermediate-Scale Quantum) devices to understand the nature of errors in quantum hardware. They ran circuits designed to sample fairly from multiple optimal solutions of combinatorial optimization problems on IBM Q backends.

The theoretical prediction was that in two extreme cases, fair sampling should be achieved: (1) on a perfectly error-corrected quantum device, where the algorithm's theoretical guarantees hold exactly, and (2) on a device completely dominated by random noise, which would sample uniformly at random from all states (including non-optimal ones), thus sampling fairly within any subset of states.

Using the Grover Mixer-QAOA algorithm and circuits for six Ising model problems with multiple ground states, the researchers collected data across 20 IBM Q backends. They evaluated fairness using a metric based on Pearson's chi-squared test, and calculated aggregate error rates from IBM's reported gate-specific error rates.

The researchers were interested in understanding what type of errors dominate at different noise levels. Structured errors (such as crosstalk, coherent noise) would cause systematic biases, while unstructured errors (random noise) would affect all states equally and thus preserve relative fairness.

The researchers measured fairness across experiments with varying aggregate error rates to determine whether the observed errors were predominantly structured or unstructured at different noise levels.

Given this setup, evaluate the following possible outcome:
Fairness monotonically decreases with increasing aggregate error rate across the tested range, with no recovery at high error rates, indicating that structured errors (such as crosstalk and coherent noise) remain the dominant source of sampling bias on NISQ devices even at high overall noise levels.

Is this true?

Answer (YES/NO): NO